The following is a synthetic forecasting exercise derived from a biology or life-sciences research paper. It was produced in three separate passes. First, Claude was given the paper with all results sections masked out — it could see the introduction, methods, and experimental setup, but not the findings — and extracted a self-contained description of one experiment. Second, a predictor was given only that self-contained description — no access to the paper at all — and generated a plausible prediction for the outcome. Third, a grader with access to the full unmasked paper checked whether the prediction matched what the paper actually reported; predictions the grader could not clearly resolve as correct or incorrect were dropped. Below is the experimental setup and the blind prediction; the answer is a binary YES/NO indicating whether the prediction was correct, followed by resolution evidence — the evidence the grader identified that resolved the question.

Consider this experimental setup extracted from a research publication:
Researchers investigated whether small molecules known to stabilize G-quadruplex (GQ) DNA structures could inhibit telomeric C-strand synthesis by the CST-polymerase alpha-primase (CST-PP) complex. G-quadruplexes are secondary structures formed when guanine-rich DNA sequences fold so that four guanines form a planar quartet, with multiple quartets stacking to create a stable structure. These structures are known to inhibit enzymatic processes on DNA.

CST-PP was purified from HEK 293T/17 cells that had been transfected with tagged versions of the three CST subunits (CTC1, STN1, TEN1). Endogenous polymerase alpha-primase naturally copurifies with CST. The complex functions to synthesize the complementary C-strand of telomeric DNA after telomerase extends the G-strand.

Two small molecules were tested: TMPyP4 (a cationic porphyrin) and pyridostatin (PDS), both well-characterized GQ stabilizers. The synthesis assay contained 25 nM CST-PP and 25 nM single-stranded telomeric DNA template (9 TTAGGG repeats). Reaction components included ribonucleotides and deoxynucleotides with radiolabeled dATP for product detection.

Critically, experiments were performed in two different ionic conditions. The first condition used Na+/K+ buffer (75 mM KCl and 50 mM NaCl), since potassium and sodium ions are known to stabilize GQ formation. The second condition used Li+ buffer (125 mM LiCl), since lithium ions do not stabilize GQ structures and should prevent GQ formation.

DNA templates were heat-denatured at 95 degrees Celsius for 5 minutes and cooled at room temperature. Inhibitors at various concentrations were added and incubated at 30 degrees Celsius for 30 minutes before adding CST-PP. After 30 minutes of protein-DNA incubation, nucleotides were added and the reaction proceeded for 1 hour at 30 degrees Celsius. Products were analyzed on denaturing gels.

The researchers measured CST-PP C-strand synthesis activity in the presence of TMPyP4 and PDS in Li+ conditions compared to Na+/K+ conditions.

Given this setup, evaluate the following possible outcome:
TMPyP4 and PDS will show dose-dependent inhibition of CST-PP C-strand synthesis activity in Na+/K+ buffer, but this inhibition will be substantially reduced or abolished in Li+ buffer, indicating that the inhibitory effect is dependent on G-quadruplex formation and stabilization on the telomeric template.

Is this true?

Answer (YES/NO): NO